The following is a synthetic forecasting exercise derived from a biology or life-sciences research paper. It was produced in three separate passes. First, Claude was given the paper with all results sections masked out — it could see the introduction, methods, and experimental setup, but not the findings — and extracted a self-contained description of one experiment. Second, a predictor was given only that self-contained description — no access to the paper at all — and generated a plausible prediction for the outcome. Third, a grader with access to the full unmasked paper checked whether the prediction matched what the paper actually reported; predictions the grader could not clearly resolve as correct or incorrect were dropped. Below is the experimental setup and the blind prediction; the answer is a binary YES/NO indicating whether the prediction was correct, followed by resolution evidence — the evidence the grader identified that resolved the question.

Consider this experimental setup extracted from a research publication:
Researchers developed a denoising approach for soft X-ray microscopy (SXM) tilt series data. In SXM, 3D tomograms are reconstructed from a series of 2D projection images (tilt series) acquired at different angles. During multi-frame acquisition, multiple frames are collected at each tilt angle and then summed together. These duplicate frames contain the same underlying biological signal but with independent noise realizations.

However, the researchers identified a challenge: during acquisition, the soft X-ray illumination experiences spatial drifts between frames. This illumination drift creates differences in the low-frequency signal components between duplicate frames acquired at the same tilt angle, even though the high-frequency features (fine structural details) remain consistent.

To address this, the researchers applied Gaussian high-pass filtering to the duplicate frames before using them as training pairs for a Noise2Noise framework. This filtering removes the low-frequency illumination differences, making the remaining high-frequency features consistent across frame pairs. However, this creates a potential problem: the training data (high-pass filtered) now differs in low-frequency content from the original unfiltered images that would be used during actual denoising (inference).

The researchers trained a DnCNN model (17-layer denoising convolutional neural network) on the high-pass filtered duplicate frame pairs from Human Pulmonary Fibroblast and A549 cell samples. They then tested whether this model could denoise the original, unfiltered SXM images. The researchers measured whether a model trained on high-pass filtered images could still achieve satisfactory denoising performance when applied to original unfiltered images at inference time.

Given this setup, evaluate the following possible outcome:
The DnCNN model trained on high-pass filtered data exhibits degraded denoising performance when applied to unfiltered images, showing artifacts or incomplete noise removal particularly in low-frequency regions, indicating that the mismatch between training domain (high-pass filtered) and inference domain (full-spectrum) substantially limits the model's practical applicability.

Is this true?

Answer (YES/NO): NO